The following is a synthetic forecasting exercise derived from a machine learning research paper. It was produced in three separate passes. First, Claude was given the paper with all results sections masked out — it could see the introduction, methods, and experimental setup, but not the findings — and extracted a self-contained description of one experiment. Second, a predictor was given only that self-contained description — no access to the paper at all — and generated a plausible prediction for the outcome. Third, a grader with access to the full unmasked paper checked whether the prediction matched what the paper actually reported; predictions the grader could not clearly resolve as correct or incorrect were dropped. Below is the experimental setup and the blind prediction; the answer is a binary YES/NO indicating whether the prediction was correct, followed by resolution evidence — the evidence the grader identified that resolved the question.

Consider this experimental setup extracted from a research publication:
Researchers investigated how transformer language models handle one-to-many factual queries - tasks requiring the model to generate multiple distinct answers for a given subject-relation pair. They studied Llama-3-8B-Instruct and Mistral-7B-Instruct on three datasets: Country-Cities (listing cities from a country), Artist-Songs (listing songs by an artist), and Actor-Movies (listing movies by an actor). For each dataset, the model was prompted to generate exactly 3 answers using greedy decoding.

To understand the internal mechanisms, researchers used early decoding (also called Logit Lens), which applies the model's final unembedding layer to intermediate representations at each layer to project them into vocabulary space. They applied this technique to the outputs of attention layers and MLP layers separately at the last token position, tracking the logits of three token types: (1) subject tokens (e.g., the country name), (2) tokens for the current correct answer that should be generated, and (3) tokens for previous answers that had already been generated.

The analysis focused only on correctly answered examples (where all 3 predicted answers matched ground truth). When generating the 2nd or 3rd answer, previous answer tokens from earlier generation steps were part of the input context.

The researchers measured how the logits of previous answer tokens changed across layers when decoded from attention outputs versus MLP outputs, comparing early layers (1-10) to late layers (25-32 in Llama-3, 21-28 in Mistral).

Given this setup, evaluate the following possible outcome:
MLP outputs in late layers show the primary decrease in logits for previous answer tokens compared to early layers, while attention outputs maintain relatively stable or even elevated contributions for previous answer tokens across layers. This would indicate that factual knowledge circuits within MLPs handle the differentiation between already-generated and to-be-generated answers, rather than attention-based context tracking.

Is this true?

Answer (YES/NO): NO